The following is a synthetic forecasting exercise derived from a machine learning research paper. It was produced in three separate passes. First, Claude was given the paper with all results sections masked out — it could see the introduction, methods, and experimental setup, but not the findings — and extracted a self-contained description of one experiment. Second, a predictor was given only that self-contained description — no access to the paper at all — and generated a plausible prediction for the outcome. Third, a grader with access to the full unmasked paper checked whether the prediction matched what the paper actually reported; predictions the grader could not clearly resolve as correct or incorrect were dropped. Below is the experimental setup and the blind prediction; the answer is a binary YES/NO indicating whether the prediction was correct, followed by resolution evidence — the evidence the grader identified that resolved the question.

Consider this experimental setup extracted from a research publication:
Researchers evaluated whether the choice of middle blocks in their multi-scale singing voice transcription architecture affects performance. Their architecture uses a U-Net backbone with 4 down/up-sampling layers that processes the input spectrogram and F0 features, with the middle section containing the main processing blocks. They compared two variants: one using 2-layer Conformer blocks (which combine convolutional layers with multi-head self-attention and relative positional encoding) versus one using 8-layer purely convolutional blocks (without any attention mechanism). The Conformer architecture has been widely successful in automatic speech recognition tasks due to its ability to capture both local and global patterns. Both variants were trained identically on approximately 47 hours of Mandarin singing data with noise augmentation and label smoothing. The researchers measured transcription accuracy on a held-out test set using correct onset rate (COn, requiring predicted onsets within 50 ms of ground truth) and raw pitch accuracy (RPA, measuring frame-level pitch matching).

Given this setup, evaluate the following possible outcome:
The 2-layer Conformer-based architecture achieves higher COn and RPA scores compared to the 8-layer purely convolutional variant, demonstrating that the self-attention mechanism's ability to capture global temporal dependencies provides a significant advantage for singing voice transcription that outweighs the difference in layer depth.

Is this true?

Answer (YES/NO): YES